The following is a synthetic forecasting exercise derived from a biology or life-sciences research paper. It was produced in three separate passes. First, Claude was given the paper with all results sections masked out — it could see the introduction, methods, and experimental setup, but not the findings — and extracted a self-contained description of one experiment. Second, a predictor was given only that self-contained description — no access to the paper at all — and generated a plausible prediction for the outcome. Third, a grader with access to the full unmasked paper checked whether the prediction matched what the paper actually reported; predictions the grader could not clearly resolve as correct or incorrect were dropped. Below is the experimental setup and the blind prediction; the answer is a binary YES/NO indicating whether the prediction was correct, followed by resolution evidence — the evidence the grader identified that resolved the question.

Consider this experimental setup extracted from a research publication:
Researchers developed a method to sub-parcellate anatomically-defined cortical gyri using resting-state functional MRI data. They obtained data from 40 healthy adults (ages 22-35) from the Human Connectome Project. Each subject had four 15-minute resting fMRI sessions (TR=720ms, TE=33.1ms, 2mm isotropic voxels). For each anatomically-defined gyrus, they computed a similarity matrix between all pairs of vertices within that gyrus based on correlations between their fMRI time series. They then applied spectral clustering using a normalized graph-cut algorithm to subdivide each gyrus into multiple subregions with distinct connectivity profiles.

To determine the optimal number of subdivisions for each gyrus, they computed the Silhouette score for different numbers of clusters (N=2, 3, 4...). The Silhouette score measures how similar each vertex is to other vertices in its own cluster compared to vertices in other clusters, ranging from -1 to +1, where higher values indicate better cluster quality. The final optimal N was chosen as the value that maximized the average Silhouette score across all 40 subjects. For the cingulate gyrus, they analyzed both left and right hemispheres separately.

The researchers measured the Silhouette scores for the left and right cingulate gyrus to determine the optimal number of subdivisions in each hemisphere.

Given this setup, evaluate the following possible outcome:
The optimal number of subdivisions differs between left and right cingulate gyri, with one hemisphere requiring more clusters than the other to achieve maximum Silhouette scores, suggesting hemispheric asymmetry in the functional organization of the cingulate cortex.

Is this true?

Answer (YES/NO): NO